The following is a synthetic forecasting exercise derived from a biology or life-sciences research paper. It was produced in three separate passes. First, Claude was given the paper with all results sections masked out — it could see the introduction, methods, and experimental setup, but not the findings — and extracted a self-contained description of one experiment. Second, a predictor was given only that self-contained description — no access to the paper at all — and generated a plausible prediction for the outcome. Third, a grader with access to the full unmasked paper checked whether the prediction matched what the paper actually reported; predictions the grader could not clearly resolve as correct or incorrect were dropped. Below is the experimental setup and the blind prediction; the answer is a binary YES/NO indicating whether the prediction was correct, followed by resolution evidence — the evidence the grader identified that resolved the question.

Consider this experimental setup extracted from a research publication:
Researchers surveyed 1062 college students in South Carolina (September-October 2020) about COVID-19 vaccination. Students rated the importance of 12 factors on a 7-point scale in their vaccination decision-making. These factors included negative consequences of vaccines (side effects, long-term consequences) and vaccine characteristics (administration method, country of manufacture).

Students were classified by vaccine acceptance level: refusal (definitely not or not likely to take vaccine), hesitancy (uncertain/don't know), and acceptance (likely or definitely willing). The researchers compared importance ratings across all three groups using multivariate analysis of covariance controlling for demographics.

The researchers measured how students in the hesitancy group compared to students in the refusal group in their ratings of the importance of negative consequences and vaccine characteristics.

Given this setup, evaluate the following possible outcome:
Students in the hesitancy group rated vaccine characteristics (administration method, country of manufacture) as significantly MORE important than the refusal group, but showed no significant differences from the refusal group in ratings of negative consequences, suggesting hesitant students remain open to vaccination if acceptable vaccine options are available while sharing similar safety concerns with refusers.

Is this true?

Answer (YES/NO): NO